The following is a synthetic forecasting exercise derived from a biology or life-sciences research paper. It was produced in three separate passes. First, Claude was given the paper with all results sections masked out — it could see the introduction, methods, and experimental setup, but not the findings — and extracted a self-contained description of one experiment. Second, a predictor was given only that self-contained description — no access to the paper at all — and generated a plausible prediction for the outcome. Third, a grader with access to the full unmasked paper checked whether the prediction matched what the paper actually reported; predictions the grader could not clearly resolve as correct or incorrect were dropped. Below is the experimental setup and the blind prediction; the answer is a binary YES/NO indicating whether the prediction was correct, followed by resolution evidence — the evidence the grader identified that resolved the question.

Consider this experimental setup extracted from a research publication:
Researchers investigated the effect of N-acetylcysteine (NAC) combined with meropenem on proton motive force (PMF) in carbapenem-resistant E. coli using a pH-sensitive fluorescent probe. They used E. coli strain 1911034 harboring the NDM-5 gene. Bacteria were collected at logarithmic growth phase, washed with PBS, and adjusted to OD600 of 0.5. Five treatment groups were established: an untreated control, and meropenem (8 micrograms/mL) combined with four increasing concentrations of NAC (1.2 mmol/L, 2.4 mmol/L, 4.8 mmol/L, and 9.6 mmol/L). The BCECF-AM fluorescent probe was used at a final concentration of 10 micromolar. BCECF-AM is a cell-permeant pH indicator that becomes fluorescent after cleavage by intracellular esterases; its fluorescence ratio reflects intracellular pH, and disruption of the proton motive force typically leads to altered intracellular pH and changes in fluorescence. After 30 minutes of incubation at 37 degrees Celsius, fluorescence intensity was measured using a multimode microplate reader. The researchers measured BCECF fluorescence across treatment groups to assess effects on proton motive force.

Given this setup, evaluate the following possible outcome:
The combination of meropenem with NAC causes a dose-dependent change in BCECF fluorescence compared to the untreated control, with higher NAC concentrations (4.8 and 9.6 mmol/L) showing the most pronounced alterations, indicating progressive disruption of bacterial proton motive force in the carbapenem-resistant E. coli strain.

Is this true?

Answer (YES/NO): NO